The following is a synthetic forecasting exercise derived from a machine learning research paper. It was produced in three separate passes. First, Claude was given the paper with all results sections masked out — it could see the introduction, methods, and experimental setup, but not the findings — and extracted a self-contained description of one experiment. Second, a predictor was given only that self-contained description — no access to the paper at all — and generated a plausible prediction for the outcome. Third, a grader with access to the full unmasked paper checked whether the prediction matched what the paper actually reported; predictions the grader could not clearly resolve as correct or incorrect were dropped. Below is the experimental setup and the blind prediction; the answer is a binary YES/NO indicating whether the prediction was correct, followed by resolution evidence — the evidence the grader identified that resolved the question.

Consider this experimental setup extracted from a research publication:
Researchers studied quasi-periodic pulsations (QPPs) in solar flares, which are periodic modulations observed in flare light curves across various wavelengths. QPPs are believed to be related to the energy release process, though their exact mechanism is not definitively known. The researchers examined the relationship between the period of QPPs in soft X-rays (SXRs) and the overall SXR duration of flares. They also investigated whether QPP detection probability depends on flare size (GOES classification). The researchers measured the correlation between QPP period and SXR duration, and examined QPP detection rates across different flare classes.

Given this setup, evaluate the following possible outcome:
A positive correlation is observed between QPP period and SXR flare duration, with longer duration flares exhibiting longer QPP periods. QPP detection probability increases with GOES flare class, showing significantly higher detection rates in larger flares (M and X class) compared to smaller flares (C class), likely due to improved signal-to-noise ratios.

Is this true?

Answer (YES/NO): YES